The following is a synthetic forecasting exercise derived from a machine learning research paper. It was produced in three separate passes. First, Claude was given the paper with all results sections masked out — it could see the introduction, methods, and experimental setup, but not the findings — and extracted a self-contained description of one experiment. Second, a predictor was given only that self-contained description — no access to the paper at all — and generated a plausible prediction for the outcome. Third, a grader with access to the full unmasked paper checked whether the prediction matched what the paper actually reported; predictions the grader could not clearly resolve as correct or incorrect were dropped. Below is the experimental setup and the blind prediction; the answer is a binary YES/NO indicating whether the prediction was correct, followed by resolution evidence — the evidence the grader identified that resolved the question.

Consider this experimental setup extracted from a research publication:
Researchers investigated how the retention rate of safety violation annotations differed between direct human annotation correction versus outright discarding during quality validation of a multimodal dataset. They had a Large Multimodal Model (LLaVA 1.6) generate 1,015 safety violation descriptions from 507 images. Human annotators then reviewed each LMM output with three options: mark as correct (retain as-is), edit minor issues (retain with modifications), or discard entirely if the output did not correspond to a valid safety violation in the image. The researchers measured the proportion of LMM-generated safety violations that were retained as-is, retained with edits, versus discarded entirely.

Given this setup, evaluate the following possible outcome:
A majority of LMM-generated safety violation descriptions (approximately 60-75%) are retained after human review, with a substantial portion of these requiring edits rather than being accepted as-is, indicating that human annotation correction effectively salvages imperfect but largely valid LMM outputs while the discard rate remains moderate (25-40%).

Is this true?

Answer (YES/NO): NO